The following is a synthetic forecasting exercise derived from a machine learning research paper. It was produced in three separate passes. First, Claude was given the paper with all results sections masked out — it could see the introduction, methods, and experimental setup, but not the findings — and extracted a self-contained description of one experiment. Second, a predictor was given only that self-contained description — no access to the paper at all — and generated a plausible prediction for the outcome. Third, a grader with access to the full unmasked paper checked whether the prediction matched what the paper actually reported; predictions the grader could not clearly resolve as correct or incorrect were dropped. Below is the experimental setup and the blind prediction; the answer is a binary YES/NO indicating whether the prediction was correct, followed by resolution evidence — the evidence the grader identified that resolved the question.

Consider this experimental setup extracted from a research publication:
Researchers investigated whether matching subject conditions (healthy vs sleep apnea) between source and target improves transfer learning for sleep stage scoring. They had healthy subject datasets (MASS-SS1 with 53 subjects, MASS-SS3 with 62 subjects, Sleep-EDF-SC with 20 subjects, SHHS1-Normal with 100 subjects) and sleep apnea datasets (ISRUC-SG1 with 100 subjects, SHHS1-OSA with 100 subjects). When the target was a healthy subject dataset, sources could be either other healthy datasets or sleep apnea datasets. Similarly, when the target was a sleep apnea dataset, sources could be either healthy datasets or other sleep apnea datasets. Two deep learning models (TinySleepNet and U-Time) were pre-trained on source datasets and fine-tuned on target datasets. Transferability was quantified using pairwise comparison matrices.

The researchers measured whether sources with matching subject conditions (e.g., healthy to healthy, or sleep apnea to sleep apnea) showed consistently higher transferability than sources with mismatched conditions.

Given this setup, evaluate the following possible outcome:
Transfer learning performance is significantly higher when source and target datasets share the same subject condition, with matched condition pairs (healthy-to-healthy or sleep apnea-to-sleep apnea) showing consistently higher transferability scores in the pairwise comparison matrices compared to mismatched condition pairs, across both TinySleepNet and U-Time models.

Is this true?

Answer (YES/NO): NO